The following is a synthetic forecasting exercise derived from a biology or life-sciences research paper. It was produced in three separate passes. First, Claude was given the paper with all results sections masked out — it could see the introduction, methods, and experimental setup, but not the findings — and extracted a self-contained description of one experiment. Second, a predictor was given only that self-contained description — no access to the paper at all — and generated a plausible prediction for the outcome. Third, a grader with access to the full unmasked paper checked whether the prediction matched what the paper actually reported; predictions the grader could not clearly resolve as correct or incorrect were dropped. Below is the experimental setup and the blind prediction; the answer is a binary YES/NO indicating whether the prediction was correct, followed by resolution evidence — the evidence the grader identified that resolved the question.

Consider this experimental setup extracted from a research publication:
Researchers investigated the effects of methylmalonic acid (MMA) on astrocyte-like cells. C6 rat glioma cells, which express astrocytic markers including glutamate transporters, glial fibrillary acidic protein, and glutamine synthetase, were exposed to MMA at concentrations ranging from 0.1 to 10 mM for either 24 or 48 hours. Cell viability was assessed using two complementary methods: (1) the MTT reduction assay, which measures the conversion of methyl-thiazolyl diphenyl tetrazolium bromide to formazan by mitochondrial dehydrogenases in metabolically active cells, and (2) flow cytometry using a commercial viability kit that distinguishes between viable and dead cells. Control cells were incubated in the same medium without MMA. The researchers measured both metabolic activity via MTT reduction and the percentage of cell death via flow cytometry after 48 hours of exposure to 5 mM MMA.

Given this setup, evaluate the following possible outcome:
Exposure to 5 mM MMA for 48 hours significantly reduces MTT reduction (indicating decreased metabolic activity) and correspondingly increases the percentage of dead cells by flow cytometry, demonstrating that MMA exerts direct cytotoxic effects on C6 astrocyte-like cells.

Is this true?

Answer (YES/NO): NO